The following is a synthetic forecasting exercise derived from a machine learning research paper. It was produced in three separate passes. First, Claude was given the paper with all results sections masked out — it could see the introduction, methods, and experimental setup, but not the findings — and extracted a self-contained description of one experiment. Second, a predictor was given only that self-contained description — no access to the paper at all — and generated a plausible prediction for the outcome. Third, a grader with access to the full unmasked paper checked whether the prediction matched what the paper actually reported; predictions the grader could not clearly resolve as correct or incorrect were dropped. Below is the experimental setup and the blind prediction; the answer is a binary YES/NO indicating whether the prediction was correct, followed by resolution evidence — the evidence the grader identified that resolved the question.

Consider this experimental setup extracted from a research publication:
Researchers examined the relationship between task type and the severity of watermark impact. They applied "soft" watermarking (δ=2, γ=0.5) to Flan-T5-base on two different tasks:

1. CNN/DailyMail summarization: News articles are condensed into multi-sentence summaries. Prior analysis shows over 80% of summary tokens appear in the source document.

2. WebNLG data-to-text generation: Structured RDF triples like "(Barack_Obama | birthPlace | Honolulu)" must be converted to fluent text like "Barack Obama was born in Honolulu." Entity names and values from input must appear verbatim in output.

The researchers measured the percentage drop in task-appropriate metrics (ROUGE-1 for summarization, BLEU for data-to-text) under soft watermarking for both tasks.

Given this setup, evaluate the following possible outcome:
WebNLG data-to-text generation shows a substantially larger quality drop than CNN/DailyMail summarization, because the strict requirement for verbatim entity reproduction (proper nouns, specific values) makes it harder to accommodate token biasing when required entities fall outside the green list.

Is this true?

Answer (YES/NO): YES